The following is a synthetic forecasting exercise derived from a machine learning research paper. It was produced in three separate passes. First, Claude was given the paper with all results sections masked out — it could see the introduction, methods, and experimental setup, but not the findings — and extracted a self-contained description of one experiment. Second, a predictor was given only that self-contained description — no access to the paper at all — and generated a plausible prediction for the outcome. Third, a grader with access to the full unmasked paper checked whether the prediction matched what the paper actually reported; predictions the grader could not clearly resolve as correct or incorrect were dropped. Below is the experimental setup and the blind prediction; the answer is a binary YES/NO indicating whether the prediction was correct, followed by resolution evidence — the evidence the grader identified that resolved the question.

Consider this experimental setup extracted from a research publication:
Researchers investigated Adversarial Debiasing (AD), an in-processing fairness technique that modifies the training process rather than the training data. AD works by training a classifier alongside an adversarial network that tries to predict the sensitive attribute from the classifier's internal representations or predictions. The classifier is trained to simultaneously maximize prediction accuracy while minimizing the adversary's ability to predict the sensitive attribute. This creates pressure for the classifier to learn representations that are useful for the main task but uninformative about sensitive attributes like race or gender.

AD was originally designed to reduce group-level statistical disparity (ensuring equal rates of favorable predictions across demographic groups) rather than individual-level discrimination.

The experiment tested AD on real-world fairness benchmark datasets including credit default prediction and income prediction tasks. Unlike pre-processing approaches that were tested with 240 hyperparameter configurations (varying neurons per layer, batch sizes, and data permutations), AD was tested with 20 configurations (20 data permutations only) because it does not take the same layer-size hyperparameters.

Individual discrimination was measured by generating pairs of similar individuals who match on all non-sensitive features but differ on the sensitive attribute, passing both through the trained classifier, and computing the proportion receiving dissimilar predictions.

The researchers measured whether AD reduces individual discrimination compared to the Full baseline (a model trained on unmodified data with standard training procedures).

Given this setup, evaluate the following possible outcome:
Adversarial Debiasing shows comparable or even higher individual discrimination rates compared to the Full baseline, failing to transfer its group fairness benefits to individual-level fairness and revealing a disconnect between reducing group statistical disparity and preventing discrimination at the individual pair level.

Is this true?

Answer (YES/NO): YES